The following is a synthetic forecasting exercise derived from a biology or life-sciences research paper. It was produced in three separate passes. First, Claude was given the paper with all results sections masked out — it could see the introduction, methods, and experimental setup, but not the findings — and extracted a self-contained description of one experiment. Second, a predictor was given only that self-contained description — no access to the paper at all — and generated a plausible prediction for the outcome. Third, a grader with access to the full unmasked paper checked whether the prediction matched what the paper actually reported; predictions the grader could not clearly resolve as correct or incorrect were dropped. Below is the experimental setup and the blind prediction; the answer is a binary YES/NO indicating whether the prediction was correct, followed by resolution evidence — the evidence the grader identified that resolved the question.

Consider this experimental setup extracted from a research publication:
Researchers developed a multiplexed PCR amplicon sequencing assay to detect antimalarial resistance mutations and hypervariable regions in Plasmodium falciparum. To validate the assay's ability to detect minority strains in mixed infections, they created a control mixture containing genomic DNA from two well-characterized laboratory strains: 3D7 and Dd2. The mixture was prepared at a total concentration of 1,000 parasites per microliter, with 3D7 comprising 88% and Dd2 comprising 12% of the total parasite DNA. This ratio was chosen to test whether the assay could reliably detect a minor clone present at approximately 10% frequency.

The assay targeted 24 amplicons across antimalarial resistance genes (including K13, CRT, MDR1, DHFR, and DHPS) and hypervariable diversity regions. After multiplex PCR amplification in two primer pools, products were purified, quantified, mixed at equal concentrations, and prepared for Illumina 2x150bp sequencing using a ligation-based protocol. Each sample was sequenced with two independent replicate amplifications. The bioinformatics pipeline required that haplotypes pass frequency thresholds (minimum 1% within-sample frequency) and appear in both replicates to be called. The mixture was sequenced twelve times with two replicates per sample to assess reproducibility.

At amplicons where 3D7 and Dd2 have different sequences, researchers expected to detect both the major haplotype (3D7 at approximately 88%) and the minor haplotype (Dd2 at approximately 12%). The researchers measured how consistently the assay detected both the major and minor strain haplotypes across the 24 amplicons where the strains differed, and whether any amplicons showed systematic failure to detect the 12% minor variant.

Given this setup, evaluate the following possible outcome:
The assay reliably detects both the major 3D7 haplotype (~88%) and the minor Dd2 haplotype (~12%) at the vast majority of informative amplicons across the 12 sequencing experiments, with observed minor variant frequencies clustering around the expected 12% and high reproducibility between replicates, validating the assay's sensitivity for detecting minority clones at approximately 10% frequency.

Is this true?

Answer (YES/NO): YES